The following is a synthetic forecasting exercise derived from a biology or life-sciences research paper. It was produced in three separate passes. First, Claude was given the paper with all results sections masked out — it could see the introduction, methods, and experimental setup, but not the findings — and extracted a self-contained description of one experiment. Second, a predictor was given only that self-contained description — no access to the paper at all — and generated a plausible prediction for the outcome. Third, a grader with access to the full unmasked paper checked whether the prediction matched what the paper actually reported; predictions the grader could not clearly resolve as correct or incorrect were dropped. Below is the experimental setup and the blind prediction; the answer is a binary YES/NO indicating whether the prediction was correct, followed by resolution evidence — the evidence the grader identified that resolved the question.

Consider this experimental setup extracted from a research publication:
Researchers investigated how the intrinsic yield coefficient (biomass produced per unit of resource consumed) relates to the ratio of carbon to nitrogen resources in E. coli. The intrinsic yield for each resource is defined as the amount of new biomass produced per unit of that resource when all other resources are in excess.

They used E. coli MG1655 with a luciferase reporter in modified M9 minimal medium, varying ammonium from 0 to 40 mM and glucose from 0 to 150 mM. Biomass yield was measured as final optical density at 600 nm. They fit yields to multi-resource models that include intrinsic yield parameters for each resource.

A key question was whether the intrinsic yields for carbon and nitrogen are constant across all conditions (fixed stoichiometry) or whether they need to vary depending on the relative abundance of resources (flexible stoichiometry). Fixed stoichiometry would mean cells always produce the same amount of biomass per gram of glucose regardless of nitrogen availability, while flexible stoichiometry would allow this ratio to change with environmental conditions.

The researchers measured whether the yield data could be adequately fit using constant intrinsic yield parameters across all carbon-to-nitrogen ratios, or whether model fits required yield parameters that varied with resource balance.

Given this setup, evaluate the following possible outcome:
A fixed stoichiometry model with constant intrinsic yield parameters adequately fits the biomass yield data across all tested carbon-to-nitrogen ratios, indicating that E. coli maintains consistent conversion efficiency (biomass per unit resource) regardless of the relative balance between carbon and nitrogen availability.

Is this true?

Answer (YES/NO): YES